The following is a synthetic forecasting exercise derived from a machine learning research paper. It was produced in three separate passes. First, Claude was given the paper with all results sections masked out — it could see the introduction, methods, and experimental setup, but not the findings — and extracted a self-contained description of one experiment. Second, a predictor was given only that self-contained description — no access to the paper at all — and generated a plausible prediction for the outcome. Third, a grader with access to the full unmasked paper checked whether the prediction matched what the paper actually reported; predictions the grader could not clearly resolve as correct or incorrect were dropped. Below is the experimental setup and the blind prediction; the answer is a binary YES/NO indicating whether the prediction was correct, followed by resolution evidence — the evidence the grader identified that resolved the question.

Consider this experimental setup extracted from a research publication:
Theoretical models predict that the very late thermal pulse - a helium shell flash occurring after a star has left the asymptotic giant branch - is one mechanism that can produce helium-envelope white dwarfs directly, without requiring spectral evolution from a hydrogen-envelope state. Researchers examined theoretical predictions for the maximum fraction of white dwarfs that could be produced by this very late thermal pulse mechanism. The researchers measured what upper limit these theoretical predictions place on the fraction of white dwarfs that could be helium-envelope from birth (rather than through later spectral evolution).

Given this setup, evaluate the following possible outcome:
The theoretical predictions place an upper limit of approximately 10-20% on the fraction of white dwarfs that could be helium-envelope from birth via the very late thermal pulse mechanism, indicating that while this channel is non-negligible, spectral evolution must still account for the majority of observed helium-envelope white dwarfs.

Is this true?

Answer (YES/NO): NO